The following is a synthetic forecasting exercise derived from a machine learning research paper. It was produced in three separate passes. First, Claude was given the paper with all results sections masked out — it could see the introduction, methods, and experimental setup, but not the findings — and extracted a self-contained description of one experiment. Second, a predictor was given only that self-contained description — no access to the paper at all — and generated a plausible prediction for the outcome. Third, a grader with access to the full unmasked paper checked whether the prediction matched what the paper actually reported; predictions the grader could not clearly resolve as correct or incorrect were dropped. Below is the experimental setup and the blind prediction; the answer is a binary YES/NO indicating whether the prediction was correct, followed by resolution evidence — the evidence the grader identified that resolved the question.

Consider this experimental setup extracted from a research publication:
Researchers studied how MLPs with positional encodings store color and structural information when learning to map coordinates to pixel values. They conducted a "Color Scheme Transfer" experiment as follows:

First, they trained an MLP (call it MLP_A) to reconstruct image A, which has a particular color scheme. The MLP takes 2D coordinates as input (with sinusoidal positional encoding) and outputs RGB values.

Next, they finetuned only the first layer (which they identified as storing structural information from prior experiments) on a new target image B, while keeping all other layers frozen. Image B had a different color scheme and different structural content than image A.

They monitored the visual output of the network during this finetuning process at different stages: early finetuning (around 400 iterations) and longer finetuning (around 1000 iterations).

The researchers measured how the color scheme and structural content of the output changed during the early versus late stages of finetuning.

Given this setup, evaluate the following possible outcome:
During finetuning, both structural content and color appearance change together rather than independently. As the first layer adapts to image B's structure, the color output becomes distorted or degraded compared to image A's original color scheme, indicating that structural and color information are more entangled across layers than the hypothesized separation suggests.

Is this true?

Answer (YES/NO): NO